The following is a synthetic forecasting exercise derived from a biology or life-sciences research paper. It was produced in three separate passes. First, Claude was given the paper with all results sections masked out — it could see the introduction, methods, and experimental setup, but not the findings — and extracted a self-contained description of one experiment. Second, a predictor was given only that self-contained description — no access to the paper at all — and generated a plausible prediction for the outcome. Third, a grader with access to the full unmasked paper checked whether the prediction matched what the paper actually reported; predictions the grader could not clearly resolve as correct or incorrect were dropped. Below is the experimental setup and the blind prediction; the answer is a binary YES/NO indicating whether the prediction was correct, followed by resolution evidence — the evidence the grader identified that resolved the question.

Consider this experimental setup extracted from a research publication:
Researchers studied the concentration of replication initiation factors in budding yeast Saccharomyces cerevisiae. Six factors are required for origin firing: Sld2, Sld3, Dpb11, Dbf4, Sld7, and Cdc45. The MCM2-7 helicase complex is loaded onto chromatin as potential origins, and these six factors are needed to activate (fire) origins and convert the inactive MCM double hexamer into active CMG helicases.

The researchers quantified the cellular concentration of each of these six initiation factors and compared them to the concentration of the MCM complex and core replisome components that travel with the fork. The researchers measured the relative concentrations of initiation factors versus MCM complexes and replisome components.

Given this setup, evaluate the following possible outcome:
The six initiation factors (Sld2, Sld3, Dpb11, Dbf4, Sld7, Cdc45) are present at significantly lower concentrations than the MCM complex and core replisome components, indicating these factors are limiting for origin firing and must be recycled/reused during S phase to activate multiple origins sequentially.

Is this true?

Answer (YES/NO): YES